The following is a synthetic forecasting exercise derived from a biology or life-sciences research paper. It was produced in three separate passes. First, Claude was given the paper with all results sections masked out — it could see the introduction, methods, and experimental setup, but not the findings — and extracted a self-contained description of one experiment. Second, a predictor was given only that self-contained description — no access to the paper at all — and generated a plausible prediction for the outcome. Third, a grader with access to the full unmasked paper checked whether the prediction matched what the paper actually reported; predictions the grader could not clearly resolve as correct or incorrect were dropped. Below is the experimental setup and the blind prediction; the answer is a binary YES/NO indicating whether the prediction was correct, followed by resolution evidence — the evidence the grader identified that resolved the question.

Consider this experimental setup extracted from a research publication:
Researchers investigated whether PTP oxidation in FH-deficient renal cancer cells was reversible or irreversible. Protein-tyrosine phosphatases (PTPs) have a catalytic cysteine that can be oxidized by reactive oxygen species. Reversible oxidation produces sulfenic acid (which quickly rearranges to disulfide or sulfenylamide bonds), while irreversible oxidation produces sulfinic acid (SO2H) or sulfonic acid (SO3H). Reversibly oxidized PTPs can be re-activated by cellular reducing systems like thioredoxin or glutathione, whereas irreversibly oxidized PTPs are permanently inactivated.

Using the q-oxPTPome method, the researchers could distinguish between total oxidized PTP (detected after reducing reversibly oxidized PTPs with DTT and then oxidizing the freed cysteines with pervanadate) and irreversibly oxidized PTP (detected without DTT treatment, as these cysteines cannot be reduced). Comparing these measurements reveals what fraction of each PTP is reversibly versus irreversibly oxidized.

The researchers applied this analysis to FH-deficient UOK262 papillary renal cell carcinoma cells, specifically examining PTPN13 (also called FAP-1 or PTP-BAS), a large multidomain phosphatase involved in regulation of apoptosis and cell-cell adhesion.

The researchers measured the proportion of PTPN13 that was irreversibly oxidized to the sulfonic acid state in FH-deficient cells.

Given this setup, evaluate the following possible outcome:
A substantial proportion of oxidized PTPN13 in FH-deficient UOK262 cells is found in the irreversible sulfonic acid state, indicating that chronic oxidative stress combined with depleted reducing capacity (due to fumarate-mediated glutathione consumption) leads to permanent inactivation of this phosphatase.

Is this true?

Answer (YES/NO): YES